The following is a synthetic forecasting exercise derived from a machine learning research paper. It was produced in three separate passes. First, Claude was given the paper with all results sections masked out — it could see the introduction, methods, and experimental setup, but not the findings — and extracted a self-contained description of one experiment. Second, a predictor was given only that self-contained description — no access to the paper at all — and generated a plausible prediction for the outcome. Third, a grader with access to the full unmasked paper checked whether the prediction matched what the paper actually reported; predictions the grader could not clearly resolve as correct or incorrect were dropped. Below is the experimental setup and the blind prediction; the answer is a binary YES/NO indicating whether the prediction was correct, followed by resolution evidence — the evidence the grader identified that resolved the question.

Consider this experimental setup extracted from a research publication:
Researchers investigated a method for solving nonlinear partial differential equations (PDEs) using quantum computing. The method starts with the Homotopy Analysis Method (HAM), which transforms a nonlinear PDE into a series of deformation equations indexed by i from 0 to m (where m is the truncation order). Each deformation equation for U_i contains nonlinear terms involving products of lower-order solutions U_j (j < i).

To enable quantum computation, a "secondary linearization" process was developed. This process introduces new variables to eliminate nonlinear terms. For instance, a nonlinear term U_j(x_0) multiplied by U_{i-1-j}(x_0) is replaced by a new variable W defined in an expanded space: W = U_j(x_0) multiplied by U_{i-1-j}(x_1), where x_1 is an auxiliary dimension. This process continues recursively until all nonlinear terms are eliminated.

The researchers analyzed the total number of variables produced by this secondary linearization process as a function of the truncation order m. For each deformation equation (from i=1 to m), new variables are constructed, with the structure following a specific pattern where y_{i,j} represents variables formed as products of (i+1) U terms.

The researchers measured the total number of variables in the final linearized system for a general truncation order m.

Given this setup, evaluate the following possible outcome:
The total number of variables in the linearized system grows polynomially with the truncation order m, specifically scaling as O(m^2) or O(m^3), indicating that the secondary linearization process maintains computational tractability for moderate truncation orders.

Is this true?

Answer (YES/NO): NO